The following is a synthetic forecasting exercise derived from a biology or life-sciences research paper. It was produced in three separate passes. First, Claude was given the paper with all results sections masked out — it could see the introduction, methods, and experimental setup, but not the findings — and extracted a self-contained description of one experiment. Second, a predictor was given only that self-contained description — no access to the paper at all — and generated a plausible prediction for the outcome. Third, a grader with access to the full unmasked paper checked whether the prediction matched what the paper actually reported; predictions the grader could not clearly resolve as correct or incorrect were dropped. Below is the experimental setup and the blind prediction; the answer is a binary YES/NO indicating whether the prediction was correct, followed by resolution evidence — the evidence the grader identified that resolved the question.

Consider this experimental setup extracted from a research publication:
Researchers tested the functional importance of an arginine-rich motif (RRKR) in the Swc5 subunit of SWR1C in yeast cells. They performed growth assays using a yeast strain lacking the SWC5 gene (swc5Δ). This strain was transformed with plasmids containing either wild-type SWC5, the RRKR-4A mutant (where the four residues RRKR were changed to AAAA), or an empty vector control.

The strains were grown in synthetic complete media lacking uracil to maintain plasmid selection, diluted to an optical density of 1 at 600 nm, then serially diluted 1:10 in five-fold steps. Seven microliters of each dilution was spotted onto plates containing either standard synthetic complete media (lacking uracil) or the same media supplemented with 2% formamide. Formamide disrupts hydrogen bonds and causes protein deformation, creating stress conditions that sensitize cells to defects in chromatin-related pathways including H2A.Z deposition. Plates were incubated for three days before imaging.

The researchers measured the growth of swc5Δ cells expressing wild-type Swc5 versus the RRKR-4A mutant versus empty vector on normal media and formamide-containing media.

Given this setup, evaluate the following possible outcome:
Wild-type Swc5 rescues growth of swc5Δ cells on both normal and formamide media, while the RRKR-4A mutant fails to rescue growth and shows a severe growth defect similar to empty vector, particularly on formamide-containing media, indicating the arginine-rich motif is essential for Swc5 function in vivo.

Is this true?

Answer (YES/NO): YES